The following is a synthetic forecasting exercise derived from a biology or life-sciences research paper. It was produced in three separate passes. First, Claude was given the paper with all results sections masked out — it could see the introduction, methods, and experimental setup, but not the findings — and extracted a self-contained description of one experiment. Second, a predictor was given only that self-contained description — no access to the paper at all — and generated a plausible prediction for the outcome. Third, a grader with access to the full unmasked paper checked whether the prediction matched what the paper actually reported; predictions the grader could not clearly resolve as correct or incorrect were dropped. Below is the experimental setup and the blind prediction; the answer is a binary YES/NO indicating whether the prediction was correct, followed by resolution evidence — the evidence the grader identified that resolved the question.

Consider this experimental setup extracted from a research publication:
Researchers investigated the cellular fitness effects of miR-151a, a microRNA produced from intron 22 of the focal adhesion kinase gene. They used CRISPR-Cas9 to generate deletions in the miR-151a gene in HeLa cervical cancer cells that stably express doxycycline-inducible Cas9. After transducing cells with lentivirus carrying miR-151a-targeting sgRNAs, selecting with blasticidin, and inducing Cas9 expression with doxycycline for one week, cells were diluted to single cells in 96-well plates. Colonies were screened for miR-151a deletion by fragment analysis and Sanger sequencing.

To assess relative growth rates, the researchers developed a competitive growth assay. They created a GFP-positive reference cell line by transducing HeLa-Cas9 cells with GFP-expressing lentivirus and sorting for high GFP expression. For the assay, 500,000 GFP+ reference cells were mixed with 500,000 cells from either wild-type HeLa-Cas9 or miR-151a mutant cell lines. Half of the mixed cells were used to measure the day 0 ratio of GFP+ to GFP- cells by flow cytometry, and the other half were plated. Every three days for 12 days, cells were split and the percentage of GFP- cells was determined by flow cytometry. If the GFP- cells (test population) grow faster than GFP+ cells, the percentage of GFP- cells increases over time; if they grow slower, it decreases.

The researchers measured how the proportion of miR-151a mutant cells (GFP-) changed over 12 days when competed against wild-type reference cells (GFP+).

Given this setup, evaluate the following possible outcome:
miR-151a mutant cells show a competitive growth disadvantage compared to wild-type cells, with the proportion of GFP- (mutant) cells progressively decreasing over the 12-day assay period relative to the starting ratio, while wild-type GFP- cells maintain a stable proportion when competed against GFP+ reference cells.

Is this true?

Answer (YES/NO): NO